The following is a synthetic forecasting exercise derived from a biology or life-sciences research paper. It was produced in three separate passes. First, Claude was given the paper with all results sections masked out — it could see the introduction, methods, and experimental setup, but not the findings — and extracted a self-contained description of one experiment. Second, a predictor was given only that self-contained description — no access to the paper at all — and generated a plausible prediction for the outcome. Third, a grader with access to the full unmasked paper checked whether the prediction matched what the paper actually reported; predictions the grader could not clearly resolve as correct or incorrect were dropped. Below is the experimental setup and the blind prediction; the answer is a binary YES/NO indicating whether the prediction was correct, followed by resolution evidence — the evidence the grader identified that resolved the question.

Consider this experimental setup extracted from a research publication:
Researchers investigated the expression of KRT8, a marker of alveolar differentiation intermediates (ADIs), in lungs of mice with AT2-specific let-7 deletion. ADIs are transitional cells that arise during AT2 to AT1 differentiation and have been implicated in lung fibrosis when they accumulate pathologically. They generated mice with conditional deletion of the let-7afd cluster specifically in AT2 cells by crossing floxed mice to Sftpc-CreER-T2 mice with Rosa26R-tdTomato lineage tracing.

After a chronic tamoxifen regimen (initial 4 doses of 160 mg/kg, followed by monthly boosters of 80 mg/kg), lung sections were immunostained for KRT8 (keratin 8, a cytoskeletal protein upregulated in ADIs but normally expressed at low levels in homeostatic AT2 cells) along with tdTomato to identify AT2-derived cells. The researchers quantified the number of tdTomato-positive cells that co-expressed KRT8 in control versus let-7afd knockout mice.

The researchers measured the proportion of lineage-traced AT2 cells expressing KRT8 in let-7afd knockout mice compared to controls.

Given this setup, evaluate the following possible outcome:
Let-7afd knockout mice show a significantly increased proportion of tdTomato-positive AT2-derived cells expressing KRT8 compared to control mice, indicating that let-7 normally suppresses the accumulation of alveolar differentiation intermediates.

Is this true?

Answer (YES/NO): YES